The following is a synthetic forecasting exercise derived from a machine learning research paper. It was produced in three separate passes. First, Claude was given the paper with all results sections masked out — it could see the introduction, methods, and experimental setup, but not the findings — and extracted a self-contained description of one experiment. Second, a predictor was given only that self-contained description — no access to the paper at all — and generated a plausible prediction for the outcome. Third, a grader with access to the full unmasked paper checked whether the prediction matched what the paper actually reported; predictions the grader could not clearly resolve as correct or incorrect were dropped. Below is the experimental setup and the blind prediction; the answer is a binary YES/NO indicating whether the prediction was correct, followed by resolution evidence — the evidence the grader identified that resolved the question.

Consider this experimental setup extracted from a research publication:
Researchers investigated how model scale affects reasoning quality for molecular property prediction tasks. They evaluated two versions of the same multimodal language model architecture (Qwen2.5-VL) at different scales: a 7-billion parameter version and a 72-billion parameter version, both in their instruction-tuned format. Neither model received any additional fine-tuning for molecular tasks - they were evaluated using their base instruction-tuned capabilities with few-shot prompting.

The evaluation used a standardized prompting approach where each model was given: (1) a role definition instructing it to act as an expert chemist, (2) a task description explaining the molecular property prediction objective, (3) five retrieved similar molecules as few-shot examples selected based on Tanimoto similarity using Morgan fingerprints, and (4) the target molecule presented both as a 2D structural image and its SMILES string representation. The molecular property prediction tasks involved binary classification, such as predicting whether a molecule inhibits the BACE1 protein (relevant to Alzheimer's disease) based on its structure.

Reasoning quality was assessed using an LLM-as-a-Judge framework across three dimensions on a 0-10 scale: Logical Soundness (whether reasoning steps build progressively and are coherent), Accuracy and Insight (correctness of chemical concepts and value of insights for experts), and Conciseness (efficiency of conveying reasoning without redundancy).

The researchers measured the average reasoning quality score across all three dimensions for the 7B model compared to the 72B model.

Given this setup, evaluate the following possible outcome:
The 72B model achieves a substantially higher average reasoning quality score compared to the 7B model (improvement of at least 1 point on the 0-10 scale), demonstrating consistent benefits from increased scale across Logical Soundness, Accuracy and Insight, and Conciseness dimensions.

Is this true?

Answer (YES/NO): YES